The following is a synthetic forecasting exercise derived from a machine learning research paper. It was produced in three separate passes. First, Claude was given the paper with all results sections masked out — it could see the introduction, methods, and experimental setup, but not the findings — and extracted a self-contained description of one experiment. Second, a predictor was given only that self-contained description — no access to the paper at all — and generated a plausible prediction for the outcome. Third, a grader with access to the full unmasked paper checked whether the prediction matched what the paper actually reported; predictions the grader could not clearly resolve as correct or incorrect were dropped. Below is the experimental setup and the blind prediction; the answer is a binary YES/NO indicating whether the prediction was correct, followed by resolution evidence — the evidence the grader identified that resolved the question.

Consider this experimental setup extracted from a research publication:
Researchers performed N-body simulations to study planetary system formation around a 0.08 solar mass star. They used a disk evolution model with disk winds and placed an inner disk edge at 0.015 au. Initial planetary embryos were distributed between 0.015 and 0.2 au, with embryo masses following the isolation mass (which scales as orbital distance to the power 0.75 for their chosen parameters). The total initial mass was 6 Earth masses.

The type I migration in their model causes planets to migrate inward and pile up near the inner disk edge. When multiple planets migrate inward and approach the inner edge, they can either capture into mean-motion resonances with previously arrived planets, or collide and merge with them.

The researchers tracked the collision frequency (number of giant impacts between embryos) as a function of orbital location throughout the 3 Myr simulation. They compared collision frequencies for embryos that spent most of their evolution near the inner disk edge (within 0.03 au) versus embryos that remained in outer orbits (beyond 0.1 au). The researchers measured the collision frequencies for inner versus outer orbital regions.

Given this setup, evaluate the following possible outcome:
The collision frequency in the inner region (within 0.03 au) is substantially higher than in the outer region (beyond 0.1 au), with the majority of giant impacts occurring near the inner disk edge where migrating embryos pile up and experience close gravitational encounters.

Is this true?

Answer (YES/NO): YES